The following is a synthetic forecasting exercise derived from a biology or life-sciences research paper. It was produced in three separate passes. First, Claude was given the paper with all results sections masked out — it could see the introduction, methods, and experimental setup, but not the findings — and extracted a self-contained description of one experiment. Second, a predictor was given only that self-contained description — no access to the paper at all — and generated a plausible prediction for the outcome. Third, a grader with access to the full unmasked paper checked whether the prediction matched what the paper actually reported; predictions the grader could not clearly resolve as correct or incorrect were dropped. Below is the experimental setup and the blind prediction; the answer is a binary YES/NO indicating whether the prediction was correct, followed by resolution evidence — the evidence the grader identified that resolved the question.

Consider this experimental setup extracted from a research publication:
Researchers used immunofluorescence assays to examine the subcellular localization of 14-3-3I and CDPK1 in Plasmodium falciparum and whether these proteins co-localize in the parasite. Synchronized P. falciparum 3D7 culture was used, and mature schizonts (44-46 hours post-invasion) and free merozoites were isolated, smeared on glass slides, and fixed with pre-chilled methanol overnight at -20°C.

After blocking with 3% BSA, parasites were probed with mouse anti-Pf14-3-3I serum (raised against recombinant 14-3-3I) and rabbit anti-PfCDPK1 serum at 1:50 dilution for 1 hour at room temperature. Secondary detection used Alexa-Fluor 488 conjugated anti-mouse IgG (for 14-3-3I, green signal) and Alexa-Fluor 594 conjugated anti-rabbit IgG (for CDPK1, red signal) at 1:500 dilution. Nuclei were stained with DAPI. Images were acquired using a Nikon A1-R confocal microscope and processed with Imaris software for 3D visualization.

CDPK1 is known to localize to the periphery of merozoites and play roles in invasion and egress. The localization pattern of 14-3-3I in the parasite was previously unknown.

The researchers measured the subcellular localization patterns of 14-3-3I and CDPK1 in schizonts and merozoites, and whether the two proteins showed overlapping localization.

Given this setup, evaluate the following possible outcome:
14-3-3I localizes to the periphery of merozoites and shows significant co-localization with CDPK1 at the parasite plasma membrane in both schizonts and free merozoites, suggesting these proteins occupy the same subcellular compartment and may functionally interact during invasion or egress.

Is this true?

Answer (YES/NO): YES